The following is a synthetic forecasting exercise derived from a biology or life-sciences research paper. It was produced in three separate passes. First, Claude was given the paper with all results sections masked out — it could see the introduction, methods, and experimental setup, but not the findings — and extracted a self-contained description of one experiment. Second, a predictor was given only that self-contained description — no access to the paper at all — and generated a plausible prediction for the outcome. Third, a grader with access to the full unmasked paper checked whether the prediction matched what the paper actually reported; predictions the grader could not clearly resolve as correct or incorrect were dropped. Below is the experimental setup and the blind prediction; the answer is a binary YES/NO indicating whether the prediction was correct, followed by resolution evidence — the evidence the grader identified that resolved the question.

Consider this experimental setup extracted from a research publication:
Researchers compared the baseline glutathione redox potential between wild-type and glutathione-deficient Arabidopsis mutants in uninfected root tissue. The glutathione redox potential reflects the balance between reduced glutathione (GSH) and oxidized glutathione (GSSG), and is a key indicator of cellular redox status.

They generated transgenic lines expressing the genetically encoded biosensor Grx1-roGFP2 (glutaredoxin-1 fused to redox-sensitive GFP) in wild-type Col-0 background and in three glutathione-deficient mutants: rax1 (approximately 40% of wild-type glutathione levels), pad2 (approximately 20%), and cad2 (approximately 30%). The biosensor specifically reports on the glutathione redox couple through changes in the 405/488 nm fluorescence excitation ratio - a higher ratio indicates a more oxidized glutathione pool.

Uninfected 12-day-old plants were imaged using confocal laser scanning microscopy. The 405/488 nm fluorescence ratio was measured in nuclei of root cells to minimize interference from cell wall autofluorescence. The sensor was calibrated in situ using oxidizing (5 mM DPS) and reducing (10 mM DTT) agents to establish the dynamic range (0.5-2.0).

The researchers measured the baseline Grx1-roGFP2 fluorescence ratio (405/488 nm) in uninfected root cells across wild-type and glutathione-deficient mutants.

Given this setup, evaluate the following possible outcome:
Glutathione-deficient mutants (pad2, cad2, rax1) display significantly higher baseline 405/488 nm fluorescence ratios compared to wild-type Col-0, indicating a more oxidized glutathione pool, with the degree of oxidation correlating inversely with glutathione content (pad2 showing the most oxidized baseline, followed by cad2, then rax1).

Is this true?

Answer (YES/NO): NO